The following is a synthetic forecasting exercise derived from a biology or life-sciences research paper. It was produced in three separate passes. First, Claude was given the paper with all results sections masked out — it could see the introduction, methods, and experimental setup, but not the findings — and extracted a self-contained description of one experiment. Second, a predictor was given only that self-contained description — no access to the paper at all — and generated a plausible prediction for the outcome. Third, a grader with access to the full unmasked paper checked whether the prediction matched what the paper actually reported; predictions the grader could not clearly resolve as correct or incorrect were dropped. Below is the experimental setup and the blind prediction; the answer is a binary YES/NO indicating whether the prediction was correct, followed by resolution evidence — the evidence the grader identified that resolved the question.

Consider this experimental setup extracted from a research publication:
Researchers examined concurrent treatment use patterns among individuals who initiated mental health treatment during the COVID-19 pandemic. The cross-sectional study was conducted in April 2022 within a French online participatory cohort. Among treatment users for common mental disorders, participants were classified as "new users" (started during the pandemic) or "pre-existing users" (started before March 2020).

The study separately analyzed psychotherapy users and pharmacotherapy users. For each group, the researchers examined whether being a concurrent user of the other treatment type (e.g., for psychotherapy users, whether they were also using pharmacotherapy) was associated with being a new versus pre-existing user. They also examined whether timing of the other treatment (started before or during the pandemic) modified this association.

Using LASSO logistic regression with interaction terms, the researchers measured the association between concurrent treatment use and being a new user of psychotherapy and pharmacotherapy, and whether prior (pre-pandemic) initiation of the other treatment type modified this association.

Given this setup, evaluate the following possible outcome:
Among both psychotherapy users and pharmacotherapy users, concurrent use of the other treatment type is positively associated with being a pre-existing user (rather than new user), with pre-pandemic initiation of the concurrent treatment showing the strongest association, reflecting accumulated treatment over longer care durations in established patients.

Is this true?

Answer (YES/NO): NO